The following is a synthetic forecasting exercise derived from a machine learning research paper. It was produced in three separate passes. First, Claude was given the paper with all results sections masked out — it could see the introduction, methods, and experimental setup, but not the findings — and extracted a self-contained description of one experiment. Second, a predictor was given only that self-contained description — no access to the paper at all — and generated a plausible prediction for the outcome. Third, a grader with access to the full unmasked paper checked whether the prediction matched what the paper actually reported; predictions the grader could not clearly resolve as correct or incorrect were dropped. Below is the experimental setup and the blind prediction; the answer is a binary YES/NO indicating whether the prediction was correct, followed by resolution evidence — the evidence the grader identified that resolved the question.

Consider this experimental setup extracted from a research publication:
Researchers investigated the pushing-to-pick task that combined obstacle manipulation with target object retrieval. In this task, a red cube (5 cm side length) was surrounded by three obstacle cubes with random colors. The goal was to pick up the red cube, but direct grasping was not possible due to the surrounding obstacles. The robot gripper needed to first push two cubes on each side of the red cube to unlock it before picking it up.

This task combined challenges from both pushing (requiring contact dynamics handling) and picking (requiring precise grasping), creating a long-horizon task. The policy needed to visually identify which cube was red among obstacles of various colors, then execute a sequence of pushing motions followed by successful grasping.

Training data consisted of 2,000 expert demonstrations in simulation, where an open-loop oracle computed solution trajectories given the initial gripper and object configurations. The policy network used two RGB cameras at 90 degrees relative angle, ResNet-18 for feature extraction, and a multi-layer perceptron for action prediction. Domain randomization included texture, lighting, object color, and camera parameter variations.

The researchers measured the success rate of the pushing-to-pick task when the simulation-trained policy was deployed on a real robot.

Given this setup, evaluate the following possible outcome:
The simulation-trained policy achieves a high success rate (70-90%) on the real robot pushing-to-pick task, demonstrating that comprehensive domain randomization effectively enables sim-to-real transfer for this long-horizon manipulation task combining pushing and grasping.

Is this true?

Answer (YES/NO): NO